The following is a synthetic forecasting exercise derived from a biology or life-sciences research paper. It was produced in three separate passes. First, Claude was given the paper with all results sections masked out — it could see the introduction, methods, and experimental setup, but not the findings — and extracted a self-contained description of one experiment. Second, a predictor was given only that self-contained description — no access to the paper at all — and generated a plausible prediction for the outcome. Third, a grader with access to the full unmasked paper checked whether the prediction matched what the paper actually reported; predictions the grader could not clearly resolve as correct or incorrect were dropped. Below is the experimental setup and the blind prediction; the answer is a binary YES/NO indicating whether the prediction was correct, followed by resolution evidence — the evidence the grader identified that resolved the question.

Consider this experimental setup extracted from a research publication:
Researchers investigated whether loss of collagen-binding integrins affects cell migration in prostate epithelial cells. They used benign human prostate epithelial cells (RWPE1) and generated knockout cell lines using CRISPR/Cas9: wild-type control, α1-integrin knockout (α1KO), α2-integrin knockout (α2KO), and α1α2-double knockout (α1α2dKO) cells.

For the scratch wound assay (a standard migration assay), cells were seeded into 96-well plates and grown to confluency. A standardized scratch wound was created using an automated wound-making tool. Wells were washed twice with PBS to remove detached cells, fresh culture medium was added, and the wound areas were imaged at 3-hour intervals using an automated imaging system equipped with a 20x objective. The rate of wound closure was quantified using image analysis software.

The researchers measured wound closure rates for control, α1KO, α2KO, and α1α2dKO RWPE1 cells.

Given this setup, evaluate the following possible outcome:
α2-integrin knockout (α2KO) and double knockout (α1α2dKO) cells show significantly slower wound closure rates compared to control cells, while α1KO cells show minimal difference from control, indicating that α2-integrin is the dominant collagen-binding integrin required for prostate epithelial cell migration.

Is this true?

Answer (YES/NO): NO